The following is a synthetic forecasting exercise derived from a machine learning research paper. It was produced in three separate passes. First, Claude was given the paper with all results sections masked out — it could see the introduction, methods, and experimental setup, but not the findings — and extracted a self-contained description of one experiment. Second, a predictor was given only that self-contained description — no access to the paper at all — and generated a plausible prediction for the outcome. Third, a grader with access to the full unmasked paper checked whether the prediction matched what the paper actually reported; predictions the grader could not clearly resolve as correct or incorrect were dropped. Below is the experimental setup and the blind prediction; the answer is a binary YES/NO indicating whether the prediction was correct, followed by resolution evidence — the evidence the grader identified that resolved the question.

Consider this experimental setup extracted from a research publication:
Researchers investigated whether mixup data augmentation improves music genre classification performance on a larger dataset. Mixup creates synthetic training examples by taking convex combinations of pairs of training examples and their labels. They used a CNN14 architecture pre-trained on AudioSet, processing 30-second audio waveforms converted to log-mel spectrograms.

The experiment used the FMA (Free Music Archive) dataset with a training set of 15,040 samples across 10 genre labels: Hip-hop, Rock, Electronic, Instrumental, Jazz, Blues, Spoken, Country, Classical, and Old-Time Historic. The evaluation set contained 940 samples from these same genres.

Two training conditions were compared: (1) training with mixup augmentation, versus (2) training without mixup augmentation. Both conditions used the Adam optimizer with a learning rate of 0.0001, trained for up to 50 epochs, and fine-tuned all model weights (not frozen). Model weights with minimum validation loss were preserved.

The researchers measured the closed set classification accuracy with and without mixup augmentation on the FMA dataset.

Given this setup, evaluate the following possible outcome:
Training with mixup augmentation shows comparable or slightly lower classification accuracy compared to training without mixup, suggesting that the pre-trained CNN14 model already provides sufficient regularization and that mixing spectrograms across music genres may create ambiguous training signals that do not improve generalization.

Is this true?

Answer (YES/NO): NO